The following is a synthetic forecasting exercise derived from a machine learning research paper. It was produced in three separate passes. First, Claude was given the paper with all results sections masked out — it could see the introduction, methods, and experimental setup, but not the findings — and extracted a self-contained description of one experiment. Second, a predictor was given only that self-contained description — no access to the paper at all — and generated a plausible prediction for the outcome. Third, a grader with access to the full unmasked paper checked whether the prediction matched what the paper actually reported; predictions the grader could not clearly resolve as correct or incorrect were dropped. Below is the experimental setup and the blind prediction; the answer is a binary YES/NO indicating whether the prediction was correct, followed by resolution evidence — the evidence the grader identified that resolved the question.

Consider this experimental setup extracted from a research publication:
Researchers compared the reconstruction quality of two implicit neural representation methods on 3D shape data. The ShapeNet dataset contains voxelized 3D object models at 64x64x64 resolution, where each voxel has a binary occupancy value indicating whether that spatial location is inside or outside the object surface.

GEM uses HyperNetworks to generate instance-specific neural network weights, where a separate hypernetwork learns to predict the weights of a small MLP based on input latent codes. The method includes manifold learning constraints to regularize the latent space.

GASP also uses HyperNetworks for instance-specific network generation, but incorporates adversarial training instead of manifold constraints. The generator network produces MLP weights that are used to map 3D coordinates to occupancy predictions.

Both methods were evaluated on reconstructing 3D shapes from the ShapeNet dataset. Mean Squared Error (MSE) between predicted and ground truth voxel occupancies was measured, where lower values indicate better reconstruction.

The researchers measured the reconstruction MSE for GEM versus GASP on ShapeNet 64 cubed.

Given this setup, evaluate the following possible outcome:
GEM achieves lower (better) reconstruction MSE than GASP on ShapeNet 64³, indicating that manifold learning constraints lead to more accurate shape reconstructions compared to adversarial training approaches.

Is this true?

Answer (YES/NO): YES